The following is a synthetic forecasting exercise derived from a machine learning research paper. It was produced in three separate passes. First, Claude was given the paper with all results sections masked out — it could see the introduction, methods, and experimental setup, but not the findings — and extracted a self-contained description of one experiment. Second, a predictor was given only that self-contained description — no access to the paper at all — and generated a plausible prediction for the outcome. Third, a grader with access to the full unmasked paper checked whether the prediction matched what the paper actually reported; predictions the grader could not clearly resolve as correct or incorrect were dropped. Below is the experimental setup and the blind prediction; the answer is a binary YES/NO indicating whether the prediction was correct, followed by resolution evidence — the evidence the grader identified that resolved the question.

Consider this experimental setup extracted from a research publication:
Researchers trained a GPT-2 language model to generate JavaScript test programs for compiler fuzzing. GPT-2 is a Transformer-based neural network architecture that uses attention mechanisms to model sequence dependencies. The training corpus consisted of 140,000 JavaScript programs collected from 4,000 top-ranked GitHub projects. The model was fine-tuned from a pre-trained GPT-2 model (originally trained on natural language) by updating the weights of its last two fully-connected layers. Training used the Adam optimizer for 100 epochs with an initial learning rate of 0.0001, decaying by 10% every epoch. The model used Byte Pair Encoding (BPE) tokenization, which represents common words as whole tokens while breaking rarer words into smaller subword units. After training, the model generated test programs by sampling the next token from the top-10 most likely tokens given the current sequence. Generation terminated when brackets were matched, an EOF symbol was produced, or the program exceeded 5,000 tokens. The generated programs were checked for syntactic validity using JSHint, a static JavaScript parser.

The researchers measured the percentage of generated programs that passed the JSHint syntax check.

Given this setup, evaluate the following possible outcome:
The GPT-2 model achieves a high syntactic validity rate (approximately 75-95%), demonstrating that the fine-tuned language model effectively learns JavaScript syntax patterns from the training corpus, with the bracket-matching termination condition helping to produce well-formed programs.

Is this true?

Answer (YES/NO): YES